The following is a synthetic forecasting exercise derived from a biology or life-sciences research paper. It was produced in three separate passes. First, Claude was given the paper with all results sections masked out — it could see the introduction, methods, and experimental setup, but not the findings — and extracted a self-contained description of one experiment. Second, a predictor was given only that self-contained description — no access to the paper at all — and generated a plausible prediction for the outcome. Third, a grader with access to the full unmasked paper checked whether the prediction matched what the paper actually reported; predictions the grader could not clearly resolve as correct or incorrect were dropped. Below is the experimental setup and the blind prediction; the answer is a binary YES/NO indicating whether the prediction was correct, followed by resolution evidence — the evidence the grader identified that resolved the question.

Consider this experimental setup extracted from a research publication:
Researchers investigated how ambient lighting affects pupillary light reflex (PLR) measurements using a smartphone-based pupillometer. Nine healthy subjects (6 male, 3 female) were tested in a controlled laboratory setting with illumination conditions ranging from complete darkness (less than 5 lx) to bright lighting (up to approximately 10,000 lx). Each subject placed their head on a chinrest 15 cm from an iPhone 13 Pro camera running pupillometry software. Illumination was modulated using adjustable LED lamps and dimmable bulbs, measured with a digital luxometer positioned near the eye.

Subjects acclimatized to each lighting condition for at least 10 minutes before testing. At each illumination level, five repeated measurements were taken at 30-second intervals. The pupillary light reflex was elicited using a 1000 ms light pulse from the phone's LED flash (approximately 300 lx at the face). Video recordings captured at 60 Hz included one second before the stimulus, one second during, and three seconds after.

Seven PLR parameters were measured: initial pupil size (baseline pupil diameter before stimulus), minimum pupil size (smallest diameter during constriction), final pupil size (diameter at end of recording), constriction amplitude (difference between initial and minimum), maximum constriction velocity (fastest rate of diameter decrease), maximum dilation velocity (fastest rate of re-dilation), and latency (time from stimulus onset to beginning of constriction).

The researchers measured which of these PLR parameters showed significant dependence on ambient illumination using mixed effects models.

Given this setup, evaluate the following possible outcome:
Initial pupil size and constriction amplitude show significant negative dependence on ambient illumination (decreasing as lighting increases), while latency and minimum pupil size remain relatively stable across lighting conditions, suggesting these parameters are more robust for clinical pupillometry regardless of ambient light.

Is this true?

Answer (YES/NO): NO